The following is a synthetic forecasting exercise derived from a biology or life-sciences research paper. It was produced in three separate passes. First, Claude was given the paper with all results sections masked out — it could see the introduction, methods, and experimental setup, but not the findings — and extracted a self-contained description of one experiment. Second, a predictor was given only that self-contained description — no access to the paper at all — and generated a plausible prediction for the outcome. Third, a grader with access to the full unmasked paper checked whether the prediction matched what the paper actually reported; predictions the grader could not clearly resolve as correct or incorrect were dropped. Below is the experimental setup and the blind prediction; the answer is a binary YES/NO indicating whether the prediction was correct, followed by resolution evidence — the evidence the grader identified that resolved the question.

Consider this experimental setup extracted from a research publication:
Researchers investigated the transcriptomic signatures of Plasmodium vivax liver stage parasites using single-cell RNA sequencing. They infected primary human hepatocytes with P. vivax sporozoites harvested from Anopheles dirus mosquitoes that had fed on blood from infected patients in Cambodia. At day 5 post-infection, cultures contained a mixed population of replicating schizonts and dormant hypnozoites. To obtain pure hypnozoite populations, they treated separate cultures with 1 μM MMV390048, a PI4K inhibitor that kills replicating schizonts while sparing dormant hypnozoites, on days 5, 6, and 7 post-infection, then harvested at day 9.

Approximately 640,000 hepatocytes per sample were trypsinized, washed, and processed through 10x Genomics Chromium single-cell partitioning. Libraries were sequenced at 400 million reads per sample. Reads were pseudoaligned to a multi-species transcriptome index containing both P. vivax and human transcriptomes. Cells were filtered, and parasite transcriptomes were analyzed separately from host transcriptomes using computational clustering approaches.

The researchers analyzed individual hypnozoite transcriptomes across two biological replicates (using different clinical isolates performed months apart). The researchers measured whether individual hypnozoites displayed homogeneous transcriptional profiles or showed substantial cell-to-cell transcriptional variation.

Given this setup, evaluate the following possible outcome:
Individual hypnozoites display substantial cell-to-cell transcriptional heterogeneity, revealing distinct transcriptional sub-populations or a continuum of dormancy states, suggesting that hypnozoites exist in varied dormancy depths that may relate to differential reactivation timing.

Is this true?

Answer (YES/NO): YES